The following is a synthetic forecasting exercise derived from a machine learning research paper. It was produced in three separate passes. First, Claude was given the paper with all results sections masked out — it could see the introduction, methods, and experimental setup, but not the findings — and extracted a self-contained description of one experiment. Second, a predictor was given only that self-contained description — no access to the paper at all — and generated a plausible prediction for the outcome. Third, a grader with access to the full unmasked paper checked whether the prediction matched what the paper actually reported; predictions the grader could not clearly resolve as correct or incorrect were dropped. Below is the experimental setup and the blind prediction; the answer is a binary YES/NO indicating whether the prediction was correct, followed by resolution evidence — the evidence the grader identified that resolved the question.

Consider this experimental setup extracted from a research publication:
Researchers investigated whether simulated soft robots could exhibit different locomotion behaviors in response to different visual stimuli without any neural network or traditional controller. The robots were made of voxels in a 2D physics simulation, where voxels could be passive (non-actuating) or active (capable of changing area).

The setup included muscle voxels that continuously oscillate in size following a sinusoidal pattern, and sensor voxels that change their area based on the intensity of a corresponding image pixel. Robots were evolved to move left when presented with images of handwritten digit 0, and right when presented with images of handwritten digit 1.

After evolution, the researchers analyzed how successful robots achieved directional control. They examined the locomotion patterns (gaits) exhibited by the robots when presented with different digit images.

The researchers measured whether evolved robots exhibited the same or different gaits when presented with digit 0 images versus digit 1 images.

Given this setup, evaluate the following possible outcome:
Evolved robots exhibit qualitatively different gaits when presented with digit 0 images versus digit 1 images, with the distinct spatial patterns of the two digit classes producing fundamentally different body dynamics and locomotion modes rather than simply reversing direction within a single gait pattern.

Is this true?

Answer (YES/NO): YES